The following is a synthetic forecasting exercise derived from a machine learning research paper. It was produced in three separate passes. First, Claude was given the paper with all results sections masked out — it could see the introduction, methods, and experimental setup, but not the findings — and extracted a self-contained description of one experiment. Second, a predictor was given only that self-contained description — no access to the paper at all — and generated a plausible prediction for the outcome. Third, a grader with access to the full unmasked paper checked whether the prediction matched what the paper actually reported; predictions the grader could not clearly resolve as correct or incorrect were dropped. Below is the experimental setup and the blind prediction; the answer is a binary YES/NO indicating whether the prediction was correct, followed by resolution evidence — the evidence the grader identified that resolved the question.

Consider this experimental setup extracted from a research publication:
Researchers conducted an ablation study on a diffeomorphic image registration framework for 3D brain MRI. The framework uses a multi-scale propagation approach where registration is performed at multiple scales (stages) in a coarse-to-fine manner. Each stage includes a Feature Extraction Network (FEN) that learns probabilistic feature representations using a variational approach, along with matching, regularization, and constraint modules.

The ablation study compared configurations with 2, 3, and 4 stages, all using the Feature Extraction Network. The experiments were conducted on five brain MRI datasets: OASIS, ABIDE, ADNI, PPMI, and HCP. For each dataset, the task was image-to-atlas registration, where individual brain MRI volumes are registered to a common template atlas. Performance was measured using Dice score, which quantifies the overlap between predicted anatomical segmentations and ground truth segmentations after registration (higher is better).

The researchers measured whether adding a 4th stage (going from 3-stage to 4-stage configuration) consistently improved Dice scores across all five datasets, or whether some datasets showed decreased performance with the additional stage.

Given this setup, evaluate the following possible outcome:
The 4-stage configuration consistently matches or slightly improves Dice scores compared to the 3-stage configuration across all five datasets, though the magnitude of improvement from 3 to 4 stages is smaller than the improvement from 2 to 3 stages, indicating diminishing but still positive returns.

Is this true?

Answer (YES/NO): NO